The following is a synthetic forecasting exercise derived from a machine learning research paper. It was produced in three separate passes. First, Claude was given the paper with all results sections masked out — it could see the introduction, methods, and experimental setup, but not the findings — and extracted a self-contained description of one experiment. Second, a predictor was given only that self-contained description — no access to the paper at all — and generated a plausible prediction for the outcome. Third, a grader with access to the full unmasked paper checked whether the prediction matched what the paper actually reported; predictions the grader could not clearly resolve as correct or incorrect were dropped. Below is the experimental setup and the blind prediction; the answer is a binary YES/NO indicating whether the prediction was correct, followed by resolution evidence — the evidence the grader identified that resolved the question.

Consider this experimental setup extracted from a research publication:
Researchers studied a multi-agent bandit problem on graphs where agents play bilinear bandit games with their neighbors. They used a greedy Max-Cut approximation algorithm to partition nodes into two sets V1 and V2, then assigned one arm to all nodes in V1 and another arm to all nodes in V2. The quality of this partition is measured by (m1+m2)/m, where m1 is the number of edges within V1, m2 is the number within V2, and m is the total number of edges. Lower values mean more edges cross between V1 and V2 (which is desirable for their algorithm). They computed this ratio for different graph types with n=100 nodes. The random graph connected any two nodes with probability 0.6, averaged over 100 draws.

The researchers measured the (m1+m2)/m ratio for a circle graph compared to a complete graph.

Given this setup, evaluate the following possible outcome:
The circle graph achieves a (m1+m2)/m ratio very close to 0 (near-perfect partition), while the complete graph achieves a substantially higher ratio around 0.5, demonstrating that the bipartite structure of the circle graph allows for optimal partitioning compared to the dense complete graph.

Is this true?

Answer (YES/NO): YES